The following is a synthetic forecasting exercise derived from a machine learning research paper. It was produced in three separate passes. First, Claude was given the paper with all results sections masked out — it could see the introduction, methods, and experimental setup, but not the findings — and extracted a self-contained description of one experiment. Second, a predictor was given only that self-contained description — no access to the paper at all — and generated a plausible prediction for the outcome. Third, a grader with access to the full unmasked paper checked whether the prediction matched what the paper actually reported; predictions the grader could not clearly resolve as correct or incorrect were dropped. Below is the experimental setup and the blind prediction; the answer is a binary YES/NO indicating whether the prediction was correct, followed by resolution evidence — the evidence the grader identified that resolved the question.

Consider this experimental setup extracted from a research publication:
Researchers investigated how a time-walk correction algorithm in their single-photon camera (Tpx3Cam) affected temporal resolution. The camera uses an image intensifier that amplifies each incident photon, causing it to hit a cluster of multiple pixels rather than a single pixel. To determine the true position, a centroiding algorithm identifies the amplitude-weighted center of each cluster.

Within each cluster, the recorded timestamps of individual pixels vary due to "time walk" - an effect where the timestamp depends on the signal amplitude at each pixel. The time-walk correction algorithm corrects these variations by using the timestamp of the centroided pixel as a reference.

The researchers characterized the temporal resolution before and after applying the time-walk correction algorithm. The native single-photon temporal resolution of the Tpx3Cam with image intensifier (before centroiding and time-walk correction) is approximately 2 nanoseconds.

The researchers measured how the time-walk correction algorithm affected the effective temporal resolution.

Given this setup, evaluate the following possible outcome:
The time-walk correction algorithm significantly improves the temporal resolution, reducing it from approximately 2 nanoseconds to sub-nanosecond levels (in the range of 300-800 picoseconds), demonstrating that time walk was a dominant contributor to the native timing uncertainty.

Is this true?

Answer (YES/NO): NO